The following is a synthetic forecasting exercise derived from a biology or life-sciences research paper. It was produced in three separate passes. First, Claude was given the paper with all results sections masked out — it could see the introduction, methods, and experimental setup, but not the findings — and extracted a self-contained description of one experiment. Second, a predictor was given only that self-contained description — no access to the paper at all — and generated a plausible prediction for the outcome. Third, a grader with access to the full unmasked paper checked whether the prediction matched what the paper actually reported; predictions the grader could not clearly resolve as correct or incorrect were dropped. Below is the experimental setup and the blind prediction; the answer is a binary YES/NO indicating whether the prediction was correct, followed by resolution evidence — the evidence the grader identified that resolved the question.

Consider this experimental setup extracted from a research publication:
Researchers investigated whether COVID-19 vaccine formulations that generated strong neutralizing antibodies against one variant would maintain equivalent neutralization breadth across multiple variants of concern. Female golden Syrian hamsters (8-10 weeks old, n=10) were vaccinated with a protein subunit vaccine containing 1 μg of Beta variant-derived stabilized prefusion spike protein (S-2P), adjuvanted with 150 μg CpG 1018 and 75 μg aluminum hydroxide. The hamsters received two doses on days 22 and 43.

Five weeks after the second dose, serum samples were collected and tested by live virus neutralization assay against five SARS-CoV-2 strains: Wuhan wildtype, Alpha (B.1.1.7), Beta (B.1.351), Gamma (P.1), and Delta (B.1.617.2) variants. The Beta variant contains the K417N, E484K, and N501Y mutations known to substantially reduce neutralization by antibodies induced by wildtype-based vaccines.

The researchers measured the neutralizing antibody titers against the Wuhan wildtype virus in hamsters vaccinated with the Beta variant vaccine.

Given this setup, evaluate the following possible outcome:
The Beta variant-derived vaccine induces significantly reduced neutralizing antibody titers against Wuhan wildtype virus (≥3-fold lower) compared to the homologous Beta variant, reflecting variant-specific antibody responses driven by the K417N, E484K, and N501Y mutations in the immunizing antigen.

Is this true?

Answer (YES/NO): NO